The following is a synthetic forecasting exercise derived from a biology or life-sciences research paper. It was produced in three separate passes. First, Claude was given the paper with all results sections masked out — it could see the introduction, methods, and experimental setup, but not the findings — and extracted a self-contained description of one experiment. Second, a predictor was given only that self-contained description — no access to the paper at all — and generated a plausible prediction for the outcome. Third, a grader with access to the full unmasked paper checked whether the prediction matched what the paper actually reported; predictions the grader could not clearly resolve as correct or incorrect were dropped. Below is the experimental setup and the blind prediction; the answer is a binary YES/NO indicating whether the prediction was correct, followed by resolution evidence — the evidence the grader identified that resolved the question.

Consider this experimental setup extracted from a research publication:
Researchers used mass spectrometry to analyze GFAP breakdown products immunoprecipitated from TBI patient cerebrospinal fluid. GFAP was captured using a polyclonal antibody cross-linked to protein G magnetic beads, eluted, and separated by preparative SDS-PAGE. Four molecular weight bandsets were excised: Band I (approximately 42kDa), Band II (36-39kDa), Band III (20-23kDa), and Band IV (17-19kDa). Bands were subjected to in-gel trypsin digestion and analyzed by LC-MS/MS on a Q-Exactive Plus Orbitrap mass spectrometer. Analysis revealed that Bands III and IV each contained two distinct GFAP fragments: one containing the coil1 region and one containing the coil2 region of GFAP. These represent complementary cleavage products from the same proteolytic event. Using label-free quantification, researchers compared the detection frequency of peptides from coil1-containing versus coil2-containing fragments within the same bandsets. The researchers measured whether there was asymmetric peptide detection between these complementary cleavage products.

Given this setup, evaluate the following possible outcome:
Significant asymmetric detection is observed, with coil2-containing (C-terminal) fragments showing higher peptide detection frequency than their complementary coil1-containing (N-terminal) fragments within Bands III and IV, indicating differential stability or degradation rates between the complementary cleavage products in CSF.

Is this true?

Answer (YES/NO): NO